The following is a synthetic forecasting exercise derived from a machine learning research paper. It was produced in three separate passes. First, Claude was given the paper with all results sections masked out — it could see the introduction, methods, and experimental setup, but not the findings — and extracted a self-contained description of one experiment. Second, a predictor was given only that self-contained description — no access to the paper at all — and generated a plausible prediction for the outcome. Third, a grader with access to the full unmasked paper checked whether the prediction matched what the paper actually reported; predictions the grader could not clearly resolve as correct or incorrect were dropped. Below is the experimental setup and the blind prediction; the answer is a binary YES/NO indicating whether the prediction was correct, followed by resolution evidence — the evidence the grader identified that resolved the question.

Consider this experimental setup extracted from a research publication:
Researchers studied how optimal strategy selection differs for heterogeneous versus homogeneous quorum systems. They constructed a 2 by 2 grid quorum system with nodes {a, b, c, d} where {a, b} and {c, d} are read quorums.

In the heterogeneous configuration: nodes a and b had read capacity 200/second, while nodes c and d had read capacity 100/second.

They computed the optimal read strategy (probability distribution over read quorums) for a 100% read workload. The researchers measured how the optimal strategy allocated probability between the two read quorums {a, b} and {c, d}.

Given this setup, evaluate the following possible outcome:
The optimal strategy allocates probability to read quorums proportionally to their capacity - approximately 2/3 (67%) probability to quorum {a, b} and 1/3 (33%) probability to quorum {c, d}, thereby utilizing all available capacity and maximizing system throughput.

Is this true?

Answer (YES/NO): YES